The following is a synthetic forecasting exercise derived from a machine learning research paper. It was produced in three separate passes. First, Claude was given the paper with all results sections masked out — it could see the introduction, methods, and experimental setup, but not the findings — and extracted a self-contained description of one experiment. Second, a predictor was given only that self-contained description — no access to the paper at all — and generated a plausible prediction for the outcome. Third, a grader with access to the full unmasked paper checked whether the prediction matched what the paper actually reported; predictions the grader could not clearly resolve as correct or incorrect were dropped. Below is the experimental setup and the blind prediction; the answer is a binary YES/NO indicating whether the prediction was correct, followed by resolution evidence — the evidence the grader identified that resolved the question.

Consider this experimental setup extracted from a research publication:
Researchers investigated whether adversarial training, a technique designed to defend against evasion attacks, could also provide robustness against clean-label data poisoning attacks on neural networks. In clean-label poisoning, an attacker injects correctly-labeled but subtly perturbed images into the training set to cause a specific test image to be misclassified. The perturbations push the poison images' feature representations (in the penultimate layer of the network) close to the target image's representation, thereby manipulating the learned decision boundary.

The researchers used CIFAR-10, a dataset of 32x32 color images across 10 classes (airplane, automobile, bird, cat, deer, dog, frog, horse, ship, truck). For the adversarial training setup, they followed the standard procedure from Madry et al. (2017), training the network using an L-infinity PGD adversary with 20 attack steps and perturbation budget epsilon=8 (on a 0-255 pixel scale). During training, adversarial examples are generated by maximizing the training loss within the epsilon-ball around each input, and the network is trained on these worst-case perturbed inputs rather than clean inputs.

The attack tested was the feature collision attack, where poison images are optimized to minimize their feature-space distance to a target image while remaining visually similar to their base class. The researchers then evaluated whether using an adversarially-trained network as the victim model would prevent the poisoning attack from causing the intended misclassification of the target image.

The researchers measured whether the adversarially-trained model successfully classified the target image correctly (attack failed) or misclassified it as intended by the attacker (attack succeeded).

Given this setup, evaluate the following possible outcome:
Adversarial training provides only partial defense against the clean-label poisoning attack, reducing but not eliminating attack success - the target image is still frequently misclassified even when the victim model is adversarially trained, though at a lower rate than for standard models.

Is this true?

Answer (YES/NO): NO